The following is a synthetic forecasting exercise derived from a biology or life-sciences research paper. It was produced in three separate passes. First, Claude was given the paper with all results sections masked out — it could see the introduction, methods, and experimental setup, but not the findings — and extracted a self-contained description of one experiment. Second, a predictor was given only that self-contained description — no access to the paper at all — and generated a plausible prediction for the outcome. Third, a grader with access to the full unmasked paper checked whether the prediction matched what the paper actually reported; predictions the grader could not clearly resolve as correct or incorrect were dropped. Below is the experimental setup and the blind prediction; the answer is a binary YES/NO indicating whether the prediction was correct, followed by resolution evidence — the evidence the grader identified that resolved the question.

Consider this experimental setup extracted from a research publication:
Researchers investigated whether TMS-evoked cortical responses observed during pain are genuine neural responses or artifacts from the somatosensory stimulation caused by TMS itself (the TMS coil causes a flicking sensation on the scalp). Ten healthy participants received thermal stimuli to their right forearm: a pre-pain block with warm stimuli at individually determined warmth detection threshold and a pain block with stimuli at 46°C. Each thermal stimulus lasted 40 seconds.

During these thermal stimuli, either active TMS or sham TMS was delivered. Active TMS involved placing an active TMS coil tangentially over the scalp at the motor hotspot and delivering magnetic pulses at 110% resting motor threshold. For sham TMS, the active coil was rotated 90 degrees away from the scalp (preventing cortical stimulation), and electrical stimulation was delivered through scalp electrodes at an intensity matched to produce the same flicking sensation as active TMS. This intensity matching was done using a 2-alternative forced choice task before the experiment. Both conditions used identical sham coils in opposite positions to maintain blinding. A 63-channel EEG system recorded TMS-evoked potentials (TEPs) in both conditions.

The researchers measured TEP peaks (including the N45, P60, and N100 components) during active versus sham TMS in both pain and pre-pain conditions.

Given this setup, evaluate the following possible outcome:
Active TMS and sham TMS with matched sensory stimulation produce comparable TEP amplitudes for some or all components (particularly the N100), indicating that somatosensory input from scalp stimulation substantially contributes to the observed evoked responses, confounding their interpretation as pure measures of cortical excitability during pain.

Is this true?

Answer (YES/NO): NO